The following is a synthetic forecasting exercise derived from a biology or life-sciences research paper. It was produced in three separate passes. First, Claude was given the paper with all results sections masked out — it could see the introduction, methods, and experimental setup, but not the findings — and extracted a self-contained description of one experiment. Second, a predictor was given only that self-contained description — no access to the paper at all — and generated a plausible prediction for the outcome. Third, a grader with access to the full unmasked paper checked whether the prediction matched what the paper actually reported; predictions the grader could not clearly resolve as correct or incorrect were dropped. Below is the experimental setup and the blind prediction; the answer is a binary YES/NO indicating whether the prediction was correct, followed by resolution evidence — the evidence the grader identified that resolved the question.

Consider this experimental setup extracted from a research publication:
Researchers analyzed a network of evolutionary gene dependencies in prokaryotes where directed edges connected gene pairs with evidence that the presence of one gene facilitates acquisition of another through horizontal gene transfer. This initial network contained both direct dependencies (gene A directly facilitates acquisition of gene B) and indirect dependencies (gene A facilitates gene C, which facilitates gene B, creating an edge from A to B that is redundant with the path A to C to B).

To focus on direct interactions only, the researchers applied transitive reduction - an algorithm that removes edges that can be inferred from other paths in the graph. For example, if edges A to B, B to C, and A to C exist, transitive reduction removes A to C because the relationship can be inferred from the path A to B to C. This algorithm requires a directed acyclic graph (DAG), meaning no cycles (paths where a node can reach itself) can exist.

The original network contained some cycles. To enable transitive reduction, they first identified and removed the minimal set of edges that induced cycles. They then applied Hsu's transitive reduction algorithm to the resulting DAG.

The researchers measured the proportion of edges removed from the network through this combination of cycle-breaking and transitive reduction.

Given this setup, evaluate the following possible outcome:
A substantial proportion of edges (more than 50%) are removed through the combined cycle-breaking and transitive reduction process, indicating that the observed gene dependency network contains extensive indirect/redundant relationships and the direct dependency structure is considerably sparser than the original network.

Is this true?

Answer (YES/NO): NO